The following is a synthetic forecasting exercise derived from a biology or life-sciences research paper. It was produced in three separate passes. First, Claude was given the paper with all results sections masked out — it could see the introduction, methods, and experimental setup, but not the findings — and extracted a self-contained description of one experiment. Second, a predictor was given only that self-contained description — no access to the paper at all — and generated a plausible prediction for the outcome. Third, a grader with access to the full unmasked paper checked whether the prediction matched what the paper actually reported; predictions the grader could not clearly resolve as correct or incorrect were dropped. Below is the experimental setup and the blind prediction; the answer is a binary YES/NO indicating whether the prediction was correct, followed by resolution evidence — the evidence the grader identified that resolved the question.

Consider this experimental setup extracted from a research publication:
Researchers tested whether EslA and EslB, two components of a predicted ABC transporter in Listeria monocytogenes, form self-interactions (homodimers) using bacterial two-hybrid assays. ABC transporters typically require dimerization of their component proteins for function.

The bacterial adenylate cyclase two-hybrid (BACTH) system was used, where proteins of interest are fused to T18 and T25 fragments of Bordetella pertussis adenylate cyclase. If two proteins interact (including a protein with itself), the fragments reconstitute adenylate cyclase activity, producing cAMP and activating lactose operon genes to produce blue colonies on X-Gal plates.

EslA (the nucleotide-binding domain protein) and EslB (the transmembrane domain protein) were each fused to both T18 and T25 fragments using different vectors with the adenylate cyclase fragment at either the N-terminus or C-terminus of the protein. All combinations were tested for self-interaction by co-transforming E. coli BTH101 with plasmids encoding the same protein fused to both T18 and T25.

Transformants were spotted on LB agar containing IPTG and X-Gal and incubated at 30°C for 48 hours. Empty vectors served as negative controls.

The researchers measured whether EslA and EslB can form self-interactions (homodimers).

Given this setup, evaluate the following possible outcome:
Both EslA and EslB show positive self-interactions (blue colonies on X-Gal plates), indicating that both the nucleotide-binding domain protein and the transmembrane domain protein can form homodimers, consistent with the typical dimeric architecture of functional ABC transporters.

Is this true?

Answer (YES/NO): YES